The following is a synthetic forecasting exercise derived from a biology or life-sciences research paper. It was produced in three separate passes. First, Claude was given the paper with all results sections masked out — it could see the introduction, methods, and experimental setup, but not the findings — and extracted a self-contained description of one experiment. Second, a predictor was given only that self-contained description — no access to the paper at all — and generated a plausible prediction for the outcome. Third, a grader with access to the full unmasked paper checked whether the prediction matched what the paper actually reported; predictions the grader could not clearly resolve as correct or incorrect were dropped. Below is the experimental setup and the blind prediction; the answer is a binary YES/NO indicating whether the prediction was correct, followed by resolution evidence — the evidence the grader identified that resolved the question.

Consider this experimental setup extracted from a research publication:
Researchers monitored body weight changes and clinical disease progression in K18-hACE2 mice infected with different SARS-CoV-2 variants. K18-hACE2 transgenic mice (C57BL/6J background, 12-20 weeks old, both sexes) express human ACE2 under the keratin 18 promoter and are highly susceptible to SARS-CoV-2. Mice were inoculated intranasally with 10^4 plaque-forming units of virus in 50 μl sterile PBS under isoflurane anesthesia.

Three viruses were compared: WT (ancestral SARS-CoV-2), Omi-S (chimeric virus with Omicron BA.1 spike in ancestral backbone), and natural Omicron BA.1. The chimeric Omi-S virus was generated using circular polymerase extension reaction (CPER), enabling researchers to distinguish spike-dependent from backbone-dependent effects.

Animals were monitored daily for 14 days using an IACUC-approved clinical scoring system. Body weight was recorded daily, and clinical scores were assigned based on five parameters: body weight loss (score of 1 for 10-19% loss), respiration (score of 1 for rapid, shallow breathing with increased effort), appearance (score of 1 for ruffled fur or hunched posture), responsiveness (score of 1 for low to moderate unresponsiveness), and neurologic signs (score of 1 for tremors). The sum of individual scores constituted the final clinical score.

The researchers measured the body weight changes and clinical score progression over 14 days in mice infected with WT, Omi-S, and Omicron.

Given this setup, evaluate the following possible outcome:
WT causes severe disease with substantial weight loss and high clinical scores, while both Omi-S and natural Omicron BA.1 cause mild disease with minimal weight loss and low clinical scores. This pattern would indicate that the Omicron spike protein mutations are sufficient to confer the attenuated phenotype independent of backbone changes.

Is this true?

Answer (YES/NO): NO